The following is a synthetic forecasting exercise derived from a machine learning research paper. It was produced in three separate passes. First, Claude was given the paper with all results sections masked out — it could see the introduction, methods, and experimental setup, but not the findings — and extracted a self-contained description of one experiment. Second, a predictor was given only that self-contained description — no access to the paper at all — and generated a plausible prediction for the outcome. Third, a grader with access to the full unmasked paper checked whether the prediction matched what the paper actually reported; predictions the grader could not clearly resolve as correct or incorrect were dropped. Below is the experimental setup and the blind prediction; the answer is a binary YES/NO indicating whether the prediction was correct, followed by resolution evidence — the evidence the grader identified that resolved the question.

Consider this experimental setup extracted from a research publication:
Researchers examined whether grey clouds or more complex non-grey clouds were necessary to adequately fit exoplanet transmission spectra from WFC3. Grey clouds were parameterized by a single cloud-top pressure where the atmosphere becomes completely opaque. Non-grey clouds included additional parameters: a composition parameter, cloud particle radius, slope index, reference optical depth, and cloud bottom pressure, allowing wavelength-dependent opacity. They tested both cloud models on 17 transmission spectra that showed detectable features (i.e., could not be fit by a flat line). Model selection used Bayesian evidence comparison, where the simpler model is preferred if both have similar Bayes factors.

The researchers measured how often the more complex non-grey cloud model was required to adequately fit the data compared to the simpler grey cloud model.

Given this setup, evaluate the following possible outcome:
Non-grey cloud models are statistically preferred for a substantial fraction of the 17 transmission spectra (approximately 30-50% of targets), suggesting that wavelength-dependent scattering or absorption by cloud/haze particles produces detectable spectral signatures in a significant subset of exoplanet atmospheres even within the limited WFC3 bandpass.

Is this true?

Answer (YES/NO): NO